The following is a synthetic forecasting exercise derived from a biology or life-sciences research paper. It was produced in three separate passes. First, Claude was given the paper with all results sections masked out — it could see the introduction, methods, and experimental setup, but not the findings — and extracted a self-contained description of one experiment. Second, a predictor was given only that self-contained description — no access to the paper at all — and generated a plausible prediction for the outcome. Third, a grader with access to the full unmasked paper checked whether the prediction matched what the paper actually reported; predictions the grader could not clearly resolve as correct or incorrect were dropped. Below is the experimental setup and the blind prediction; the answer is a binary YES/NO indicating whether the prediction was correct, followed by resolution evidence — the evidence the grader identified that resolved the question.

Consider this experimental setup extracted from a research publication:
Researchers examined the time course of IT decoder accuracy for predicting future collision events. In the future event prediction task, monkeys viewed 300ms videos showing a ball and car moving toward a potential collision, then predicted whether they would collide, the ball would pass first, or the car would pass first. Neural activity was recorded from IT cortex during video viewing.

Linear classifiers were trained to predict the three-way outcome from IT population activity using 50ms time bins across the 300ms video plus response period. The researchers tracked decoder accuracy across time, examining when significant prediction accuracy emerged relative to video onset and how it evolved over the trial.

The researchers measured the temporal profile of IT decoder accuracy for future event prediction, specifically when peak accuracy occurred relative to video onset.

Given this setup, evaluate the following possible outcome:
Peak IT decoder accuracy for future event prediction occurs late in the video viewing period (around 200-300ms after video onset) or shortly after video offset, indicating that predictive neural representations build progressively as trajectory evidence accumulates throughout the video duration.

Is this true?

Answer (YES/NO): YES